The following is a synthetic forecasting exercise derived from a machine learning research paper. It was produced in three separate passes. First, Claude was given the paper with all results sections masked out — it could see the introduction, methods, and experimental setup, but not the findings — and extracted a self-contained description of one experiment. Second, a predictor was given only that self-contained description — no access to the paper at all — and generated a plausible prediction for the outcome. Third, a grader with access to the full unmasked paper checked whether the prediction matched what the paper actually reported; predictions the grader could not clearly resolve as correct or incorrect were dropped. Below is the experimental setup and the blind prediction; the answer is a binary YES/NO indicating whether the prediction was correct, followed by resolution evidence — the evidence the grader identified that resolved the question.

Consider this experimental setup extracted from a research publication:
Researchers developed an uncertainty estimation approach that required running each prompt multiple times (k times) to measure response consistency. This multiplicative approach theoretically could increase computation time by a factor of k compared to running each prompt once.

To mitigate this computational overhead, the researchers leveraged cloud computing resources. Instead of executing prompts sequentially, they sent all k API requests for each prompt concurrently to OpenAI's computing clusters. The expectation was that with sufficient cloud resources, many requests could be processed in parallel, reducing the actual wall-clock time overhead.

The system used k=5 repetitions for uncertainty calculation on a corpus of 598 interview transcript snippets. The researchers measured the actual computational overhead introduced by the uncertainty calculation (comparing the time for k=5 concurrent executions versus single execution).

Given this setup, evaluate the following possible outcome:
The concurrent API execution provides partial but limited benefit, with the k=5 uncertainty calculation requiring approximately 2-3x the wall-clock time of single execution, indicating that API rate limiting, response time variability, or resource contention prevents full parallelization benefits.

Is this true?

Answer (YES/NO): NO